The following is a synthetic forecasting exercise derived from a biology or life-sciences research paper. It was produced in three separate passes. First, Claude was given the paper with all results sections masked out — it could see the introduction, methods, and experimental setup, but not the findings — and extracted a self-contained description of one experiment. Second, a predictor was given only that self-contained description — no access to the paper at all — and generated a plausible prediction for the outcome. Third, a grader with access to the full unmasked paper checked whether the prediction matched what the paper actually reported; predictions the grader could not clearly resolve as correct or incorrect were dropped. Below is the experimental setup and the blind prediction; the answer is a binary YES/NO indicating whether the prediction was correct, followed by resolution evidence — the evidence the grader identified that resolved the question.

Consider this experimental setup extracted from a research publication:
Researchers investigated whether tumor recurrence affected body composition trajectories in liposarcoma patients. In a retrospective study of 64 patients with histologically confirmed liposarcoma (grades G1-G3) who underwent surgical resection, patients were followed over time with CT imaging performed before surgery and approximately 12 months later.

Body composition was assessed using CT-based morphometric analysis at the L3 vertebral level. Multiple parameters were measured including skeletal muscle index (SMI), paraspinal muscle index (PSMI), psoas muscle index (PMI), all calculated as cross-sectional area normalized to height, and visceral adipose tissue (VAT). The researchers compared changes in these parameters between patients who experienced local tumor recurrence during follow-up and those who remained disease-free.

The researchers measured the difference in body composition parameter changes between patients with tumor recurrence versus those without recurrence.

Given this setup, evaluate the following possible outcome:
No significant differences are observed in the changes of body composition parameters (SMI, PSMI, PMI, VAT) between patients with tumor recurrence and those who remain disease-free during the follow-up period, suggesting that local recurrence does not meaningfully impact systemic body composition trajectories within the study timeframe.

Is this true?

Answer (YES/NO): NO